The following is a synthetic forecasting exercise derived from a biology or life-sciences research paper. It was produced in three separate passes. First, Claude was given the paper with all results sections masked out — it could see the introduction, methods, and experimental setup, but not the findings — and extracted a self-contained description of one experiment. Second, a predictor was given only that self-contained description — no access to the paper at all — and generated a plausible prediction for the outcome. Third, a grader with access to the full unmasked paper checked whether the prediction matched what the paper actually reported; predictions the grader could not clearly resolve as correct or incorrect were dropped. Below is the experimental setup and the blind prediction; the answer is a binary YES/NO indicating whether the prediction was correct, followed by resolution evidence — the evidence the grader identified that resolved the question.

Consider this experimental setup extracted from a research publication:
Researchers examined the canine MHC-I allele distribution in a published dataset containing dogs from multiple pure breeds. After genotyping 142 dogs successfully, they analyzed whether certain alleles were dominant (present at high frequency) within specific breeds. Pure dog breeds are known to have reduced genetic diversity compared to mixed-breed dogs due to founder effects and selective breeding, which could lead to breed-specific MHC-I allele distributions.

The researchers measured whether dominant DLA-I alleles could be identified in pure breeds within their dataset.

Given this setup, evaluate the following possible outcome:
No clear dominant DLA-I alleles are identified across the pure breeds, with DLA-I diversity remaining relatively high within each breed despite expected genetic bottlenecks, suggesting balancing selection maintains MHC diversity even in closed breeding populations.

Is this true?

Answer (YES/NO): NO